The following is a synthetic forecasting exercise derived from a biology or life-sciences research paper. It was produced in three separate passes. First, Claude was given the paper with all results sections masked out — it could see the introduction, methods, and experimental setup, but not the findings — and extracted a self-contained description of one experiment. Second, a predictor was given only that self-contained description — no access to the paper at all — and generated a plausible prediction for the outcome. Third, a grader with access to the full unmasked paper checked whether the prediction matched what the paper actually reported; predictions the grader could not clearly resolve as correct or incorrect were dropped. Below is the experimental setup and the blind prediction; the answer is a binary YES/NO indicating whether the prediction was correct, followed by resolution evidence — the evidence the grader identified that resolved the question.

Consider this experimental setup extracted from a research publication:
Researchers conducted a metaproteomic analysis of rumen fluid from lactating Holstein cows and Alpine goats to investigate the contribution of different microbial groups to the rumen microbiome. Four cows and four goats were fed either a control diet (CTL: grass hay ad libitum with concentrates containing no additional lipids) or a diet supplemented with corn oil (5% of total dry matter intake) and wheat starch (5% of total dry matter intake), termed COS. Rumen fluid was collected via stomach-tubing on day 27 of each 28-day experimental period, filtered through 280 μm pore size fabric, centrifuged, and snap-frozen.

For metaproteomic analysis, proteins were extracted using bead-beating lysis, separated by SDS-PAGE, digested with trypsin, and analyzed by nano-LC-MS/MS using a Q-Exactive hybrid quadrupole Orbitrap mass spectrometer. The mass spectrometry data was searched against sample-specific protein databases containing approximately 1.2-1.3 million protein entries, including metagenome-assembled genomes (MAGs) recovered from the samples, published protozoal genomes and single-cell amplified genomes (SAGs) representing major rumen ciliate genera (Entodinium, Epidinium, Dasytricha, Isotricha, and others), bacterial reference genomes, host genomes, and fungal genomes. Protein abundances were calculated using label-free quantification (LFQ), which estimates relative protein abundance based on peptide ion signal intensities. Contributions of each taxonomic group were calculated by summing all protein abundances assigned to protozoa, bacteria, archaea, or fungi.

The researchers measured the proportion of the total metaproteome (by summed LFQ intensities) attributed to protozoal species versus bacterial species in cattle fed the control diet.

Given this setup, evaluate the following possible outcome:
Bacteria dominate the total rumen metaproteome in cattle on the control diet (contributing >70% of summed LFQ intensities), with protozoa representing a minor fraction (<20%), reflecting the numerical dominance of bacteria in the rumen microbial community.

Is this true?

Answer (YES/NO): NO